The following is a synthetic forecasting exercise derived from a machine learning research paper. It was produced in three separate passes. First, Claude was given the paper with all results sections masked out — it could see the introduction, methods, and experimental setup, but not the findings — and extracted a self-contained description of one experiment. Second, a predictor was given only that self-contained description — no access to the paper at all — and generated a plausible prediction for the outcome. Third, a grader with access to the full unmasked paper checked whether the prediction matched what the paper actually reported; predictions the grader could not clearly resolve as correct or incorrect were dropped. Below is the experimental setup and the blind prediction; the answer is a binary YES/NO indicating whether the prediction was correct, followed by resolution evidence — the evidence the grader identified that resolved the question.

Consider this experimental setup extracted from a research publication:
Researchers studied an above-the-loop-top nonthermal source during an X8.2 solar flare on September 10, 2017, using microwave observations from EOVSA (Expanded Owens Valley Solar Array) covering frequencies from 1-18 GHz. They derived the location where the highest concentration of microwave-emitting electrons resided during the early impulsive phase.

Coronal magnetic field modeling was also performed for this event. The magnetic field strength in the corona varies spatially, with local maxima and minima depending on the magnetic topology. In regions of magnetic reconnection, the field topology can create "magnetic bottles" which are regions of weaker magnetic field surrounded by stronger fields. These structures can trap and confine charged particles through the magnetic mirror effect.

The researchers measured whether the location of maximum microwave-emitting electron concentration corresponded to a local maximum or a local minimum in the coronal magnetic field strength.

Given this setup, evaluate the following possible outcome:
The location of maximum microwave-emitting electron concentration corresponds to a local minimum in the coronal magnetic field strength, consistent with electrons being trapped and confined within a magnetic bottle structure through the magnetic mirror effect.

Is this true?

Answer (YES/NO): YES